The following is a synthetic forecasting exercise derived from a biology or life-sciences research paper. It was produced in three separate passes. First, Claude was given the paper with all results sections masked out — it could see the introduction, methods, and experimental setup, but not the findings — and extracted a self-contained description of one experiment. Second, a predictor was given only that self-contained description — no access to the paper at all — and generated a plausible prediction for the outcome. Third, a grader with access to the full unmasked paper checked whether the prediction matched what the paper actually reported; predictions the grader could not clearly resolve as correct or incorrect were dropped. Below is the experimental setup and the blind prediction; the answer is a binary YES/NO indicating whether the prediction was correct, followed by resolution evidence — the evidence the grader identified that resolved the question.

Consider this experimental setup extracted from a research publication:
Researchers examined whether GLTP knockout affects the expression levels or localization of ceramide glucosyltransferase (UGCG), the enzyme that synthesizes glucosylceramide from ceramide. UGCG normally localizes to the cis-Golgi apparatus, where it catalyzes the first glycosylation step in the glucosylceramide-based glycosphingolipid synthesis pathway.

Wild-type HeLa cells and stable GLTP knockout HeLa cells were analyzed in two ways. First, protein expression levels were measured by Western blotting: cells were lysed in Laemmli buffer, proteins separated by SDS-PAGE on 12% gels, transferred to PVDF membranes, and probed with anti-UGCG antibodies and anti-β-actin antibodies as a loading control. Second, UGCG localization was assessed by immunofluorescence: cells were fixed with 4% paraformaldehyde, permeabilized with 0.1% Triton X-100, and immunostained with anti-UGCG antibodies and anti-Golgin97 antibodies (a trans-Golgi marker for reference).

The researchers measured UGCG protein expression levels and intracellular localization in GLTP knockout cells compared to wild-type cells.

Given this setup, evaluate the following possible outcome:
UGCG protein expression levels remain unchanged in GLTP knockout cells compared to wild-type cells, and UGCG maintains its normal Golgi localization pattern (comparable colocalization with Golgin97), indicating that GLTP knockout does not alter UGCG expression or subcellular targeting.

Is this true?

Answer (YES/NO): NO